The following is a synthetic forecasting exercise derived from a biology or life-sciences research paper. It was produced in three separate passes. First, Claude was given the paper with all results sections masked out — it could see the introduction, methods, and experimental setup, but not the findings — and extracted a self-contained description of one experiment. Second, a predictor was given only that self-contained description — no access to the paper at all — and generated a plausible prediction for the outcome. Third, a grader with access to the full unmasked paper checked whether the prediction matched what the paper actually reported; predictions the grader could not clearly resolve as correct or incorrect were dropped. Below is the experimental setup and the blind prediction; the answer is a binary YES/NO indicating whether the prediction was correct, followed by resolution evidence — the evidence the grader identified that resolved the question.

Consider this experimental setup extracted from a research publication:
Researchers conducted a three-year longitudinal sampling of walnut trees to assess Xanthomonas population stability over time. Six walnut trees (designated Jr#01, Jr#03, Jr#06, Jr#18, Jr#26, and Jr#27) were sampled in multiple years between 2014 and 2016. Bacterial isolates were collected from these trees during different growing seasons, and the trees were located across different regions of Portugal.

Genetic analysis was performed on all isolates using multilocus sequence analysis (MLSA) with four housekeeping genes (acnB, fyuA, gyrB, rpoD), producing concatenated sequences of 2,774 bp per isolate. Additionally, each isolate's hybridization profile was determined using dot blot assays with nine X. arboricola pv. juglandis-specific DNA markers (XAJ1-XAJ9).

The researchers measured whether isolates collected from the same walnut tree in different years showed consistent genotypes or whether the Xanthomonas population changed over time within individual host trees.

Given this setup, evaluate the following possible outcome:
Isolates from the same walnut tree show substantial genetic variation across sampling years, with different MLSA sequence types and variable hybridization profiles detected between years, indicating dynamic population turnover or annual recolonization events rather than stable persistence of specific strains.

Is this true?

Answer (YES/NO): YES